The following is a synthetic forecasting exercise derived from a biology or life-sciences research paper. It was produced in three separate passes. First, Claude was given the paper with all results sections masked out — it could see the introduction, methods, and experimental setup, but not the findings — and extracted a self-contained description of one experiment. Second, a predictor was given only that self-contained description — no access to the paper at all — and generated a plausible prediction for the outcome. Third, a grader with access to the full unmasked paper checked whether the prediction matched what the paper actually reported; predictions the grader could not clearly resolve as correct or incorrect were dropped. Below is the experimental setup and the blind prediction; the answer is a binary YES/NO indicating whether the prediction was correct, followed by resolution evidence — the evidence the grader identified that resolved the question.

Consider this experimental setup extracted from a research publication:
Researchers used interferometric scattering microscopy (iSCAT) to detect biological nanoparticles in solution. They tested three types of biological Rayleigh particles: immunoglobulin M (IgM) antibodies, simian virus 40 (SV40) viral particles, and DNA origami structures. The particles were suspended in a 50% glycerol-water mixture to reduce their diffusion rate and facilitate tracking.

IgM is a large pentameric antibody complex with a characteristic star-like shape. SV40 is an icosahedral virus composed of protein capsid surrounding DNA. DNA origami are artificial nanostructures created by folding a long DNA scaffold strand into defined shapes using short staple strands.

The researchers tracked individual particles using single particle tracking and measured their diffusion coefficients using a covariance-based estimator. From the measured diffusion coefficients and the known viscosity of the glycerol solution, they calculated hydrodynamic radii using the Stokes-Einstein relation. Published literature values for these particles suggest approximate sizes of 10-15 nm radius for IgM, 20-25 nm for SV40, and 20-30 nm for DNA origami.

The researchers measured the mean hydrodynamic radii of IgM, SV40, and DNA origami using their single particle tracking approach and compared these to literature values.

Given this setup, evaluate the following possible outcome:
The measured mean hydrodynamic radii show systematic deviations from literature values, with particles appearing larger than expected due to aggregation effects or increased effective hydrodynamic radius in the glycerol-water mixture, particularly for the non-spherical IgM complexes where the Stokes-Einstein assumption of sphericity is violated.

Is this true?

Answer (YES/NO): NO